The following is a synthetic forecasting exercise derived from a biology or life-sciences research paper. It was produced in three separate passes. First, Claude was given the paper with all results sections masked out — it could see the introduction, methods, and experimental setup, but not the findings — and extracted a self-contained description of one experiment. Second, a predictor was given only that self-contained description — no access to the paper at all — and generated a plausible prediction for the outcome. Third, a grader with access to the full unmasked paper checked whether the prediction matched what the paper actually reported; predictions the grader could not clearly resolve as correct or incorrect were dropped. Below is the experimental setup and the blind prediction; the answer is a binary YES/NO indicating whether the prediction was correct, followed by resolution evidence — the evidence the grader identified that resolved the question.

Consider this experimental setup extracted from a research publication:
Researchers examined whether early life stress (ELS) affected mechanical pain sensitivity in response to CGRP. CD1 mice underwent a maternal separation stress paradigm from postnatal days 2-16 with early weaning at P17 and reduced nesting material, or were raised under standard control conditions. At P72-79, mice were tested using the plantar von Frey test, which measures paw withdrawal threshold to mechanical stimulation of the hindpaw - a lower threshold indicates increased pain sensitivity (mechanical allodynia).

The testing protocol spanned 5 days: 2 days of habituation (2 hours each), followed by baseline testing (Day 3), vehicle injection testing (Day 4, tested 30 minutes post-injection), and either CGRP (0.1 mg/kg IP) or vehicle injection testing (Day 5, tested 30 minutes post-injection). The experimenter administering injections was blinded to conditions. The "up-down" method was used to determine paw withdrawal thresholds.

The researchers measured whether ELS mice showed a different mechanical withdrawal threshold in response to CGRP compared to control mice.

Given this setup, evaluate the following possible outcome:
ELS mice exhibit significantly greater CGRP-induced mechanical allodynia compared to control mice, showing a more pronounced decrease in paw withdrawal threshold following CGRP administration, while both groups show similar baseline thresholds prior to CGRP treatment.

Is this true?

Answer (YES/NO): YES